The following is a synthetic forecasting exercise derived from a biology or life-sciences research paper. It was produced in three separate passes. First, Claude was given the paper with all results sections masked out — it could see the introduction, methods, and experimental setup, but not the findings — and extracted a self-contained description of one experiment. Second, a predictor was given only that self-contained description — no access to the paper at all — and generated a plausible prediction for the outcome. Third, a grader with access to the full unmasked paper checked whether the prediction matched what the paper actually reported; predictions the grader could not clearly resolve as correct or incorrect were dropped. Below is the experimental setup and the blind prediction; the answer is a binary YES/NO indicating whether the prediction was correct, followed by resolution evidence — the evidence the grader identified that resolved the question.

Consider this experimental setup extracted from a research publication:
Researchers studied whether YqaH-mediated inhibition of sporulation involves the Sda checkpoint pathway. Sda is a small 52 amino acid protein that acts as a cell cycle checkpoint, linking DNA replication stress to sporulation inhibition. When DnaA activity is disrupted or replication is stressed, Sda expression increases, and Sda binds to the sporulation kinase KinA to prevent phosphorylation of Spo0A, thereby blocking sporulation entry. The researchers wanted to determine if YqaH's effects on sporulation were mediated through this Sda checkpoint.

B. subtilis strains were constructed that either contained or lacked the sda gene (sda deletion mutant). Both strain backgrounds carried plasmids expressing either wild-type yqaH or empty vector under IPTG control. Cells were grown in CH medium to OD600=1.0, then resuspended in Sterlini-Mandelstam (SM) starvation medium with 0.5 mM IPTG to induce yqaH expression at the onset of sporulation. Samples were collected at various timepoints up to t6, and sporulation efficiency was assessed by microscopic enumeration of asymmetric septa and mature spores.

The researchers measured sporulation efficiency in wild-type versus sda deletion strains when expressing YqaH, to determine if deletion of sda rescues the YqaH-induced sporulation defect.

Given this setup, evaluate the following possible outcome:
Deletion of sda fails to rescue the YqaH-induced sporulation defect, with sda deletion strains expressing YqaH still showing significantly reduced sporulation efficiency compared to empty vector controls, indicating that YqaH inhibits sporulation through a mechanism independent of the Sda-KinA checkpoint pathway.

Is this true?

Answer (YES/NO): YES